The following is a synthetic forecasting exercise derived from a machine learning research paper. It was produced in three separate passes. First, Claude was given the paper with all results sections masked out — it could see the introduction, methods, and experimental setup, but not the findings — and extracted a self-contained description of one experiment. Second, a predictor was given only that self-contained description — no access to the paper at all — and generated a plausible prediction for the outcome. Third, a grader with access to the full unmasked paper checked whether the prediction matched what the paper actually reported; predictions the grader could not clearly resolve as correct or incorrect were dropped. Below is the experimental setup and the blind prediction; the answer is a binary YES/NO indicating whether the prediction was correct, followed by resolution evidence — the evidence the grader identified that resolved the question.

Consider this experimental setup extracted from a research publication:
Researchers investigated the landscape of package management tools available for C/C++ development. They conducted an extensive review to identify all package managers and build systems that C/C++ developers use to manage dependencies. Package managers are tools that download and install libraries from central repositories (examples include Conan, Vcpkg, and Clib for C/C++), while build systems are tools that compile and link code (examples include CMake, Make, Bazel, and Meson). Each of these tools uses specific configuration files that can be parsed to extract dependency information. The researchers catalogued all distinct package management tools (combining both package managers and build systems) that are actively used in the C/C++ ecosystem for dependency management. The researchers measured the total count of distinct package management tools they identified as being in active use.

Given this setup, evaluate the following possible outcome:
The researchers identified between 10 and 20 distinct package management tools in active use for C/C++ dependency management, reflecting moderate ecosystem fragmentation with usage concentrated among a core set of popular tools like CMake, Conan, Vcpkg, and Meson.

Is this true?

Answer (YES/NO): NO